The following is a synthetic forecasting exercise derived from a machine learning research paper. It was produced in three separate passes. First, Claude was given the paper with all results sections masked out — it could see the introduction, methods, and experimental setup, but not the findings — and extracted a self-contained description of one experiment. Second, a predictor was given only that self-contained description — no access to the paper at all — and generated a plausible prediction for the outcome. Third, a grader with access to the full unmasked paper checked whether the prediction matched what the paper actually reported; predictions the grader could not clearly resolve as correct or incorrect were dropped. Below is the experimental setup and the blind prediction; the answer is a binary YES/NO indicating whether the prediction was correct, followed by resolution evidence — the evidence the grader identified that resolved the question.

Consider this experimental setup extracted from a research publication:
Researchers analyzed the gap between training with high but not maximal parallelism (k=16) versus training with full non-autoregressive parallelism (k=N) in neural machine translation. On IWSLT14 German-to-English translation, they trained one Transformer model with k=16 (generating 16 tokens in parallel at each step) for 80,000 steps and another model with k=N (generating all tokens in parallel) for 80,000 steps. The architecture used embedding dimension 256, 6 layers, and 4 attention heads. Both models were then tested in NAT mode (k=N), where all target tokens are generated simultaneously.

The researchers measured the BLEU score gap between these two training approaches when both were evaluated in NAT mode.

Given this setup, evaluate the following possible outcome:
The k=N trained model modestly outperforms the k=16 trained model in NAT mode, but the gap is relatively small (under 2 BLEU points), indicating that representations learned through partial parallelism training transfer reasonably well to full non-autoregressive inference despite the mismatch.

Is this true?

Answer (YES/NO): YES